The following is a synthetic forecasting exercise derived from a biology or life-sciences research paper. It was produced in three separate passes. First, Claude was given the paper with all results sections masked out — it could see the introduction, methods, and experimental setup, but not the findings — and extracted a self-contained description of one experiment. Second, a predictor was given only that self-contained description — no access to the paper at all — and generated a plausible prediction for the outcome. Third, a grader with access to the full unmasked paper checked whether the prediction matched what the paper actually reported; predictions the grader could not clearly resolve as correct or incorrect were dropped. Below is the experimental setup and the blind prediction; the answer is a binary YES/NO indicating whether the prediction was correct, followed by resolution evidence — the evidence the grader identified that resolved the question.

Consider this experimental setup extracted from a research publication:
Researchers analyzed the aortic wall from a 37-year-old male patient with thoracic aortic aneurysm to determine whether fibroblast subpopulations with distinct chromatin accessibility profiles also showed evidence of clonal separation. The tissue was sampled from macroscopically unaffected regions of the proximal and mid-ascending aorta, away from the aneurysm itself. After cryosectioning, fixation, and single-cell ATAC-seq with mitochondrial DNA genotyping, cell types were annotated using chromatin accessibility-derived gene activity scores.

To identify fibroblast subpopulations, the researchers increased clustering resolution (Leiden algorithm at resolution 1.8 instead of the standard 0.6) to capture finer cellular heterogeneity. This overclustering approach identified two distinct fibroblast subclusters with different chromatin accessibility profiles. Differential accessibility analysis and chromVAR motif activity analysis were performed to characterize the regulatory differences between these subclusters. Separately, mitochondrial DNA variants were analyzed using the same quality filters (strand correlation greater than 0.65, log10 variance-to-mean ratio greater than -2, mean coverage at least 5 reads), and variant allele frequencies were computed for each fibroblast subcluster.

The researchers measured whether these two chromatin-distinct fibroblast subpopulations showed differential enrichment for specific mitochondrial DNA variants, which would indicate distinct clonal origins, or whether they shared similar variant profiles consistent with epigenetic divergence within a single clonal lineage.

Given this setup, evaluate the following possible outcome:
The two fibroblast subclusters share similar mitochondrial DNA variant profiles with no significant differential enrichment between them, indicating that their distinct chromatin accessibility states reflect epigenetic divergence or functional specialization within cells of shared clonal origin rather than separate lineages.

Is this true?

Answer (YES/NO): NO